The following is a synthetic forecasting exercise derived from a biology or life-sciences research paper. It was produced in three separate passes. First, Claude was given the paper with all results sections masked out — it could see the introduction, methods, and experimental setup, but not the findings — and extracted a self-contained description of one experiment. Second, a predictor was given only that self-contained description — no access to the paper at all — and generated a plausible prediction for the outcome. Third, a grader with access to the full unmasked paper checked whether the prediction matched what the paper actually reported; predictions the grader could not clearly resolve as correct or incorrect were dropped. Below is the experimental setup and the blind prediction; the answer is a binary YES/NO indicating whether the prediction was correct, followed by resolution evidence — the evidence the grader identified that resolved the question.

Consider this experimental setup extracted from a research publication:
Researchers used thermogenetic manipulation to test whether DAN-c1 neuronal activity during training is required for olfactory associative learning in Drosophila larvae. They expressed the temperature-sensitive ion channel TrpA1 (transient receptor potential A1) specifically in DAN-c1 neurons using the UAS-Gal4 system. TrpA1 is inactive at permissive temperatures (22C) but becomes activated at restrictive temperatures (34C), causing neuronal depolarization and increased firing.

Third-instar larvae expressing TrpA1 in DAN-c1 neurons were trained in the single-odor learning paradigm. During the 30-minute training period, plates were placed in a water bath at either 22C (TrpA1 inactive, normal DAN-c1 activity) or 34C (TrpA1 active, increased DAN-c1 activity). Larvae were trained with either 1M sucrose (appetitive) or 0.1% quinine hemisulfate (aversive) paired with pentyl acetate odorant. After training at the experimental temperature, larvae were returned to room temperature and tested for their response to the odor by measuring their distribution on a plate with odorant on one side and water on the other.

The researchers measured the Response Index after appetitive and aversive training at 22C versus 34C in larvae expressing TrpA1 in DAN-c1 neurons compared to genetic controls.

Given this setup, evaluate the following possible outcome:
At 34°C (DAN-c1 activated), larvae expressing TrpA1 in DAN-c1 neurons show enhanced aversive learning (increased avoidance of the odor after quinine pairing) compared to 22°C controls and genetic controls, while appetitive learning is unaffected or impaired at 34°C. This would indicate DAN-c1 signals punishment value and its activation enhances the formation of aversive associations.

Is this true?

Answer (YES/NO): NO